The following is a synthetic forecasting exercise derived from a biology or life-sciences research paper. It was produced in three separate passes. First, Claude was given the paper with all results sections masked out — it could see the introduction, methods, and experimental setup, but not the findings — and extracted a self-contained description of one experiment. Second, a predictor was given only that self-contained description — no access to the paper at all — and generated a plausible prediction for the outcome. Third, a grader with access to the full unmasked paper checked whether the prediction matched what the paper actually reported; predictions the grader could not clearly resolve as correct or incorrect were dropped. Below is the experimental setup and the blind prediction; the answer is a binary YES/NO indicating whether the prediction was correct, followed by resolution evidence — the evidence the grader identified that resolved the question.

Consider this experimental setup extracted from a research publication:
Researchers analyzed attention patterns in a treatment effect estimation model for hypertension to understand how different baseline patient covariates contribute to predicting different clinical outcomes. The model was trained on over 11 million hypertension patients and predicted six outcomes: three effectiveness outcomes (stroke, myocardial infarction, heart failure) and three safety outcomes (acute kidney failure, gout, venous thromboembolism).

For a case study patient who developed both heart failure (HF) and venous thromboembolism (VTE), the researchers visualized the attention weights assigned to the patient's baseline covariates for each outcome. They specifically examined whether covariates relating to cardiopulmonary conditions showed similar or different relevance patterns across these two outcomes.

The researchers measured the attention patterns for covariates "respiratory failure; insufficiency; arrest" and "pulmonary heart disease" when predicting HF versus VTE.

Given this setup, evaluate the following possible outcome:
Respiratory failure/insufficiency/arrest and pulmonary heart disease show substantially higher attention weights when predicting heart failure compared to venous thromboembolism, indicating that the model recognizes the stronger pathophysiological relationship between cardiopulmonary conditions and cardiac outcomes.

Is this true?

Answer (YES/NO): NO